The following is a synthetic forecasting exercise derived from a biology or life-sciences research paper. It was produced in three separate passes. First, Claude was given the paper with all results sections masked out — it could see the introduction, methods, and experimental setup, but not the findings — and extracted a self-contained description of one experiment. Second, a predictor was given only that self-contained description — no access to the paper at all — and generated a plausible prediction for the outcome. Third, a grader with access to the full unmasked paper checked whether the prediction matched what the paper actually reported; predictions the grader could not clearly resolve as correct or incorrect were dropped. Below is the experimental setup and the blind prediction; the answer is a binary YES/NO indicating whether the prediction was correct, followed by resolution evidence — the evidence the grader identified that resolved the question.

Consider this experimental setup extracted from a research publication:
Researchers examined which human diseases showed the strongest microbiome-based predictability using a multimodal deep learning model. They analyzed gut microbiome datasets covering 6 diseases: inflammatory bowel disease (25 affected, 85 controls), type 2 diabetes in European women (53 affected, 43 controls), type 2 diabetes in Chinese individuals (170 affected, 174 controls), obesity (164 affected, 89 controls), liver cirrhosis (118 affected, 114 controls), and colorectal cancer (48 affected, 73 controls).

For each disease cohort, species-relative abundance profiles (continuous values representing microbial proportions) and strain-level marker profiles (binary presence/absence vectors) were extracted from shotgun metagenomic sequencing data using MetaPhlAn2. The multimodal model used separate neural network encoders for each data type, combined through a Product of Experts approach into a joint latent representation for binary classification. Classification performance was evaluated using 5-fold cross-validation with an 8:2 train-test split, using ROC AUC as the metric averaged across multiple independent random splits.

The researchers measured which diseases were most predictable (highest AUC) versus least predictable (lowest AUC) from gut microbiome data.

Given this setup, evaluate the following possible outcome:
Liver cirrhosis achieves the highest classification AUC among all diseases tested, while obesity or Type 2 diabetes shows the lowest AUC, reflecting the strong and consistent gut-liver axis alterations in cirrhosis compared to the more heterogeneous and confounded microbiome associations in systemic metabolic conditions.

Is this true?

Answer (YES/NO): NO